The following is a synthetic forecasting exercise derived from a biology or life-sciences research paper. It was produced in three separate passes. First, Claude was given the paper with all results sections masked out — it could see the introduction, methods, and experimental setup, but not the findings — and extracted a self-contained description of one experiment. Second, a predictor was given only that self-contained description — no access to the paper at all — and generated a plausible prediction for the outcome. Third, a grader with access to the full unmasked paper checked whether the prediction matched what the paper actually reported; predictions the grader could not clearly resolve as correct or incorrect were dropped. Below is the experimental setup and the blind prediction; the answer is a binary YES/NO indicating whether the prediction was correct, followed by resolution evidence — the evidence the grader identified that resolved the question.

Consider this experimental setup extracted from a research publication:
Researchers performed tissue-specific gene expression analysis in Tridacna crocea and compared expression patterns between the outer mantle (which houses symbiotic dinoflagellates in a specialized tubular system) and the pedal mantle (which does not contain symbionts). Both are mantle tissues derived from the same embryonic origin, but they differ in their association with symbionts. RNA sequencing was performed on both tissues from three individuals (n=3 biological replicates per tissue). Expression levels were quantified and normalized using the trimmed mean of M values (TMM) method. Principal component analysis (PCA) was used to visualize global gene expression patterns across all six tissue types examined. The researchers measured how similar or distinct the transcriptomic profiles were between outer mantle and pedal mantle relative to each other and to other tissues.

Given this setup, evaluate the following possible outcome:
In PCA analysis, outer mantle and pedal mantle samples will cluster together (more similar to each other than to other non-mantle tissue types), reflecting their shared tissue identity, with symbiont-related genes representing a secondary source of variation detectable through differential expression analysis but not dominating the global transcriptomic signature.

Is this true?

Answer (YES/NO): YES